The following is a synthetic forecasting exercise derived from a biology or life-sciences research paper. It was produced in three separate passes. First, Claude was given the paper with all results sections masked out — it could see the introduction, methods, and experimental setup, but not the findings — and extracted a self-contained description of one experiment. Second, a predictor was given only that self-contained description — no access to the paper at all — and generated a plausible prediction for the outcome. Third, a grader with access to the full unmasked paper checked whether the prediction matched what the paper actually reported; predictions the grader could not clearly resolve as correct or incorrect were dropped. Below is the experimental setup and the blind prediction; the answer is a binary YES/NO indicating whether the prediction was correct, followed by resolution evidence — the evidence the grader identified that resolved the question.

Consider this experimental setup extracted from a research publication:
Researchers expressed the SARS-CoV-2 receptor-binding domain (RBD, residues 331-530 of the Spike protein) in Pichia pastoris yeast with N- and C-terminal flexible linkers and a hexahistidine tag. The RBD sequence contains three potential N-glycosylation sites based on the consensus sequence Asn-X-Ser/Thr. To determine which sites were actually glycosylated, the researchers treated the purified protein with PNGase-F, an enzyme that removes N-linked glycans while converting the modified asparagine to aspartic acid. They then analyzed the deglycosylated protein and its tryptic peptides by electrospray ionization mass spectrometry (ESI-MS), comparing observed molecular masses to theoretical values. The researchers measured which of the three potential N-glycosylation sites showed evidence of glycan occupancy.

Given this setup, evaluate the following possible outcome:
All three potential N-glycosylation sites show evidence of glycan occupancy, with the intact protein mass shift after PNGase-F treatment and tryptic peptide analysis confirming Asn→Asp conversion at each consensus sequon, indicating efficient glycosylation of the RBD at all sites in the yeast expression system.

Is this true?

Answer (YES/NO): NO